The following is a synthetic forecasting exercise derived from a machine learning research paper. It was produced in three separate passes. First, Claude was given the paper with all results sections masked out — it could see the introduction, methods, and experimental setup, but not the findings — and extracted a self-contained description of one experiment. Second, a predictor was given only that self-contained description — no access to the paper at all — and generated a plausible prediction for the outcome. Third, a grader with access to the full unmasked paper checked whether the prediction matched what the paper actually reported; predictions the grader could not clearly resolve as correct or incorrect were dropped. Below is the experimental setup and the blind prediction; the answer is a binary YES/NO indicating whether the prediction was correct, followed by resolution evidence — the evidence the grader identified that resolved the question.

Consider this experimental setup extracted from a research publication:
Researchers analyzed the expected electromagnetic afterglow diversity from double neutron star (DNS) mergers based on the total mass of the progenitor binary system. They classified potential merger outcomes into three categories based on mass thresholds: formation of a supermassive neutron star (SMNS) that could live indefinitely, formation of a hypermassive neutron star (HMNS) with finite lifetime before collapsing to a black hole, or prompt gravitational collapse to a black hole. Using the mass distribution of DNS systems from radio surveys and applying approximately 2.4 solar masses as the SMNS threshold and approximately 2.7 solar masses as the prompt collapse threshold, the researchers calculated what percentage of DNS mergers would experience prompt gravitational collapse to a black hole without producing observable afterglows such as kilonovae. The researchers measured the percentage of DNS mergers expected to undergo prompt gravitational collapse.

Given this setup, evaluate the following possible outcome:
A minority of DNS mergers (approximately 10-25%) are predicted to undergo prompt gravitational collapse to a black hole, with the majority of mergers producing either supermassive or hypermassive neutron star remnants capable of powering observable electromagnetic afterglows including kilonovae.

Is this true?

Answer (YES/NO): YES